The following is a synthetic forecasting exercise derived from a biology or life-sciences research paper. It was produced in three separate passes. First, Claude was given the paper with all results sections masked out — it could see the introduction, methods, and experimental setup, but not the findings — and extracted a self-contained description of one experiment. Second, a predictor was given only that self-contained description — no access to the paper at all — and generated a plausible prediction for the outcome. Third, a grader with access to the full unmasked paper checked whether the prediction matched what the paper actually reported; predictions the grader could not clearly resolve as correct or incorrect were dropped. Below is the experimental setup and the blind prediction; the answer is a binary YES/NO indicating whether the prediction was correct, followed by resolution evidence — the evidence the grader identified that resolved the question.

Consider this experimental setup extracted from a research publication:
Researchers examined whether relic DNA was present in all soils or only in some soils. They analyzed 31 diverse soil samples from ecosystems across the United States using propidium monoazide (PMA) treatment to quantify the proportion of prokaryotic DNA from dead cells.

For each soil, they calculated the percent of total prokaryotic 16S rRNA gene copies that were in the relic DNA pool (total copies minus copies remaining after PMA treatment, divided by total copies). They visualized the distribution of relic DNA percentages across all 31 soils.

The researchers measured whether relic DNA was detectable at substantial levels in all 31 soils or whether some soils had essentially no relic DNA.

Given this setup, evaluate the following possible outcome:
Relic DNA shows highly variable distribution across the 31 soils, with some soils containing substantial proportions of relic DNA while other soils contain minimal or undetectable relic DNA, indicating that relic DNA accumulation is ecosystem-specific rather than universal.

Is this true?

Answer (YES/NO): YES